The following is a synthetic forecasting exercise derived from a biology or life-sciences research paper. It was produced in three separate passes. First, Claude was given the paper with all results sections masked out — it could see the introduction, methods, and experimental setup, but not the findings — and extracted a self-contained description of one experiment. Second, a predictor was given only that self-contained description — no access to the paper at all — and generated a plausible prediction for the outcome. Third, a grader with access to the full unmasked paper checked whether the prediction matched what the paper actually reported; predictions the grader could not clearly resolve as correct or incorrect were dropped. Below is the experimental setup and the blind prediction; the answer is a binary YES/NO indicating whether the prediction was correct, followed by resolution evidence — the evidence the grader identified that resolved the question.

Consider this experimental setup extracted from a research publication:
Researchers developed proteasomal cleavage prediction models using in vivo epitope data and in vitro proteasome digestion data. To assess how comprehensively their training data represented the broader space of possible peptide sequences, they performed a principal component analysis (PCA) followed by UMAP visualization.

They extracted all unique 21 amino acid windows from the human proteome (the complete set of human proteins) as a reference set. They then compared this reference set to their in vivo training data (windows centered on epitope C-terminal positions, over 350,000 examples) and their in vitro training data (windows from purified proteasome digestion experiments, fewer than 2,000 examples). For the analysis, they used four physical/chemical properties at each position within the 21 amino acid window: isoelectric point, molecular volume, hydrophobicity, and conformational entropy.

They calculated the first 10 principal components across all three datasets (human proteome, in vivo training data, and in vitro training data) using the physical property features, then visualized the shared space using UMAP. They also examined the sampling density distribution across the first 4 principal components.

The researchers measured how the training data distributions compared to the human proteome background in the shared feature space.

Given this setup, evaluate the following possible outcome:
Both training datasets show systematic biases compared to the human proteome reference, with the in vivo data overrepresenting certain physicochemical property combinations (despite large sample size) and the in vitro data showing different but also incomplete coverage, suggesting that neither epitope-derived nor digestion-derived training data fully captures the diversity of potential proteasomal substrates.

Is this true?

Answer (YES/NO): NO